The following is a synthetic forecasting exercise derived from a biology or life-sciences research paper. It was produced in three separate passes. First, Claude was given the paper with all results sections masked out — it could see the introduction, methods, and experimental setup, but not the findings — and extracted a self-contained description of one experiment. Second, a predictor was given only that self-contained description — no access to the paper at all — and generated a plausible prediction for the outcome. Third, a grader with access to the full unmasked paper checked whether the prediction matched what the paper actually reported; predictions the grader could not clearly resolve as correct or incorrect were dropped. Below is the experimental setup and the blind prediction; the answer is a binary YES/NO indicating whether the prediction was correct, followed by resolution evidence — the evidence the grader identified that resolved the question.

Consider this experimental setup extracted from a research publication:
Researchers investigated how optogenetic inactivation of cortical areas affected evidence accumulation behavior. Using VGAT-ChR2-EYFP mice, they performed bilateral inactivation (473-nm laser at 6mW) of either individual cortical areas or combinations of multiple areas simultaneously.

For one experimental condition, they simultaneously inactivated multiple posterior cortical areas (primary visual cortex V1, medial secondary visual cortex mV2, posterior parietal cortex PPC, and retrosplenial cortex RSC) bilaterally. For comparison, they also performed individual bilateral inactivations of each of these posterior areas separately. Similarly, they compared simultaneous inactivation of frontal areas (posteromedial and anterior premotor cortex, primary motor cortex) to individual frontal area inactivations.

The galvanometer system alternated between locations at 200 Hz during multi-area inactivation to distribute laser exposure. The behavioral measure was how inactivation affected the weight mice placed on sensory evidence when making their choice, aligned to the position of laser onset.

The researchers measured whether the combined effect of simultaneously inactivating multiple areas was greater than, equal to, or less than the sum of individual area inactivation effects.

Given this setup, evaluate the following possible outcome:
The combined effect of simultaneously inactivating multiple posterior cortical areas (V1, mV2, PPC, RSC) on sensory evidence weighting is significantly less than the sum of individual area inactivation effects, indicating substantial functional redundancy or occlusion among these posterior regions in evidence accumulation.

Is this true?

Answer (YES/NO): NO